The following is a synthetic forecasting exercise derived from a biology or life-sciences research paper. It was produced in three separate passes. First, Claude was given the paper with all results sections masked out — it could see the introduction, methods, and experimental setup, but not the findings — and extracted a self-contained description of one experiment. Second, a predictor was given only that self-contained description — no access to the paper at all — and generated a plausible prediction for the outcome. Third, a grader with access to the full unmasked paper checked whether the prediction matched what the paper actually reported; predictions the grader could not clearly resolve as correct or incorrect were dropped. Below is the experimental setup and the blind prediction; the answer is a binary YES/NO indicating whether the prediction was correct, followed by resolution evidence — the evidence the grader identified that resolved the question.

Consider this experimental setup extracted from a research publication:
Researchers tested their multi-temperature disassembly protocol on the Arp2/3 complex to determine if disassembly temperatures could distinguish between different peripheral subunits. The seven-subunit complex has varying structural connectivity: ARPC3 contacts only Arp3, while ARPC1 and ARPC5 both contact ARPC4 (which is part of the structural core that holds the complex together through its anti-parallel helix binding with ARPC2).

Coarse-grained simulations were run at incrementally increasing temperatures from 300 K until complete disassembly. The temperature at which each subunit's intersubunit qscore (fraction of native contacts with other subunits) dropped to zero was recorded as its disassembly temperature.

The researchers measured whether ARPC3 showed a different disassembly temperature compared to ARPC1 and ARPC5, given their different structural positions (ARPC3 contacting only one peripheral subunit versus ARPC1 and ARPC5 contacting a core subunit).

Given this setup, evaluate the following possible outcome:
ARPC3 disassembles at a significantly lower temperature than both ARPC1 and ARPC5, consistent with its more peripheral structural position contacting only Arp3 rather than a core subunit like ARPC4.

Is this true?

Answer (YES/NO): NO